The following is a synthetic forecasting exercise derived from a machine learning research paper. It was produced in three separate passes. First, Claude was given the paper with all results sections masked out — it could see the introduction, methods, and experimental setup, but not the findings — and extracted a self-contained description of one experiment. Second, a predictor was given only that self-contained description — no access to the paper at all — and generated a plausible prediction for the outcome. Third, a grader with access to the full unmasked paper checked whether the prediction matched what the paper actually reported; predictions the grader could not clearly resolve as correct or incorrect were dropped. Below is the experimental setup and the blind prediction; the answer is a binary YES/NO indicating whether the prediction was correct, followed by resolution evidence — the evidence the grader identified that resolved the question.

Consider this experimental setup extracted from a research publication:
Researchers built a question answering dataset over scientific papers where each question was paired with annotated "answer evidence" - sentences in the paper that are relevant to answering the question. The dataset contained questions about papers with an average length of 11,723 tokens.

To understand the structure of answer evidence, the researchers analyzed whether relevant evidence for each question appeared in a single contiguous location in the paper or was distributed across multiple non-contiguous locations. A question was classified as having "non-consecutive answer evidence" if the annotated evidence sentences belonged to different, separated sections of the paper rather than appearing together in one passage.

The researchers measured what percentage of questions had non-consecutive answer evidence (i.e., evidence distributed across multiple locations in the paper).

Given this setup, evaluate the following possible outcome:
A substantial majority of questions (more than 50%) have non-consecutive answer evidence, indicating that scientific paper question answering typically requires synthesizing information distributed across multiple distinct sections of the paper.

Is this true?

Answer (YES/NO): NO